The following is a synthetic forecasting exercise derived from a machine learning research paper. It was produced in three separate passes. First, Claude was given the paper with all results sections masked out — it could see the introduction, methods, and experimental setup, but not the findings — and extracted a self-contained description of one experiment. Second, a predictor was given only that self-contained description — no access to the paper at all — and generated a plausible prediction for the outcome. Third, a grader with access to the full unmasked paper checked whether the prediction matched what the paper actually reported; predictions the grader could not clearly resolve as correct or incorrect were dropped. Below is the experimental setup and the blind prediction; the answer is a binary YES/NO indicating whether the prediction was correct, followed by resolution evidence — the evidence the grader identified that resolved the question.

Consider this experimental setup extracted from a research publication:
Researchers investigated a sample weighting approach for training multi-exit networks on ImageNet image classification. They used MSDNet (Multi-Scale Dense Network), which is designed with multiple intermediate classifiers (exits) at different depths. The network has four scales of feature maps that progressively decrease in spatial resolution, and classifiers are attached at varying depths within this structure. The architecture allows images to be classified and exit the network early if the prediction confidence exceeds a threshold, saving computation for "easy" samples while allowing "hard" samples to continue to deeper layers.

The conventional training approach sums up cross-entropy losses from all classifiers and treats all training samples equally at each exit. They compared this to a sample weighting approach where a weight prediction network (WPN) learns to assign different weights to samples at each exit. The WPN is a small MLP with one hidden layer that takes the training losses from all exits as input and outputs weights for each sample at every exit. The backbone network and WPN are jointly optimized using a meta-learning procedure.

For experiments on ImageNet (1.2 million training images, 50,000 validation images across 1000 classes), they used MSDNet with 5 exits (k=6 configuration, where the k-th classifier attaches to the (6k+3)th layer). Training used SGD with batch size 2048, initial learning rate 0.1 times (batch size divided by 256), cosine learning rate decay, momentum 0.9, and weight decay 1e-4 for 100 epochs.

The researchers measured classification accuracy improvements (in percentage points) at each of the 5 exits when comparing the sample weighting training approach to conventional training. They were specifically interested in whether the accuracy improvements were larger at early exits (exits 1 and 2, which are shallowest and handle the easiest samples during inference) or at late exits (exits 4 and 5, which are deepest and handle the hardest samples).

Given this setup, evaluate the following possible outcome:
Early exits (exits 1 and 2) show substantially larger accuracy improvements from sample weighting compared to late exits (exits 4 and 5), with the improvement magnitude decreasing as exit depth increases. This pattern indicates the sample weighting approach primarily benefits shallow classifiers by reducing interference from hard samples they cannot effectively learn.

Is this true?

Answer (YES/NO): NO